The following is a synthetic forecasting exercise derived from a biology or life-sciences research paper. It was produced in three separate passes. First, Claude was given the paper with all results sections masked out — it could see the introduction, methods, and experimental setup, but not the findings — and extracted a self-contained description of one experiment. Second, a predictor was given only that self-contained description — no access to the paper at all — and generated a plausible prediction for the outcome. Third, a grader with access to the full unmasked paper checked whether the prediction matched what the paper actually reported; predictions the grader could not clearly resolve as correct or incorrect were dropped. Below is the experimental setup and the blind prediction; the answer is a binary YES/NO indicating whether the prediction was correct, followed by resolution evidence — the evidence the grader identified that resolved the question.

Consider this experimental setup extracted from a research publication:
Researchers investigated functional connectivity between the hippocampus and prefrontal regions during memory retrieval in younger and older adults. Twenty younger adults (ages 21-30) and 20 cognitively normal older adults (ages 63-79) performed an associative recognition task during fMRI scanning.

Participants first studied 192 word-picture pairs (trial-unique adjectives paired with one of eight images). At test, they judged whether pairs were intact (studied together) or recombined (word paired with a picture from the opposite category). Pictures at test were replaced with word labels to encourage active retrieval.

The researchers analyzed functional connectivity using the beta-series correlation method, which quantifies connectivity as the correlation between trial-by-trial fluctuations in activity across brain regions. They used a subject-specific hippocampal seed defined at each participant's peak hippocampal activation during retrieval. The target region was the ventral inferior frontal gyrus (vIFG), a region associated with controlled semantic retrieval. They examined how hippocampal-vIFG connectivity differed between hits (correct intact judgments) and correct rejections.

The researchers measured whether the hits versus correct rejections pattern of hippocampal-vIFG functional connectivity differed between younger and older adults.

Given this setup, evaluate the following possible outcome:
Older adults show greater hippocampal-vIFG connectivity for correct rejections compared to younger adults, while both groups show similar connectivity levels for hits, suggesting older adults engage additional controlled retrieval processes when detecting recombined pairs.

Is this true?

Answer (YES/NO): NO